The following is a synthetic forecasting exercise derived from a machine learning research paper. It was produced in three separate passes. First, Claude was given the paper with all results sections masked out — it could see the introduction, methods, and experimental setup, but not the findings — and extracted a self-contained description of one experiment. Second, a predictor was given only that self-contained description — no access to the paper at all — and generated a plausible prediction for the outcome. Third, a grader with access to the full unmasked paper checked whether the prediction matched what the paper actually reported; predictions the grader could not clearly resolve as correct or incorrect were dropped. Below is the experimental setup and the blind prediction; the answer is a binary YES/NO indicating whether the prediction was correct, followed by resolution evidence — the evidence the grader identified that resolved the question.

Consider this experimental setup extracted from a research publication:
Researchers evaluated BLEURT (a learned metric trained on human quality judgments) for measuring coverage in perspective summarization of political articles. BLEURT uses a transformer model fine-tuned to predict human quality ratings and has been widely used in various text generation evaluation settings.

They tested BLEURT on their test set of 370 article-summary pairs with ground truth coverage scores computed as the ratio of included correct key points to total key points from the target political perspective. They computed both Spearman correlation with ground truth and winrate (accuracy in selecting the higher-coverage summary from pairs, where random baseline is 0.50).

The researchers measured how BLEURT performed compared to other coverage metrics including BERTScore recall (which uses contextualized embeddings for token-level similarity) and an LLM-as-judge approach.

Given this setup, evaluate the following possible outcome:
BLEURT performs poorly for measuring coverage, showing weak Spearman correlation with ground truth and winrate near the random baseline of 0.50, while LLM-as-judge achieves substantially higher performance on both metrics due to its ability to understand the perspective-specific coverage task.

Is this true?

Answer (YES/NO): YES